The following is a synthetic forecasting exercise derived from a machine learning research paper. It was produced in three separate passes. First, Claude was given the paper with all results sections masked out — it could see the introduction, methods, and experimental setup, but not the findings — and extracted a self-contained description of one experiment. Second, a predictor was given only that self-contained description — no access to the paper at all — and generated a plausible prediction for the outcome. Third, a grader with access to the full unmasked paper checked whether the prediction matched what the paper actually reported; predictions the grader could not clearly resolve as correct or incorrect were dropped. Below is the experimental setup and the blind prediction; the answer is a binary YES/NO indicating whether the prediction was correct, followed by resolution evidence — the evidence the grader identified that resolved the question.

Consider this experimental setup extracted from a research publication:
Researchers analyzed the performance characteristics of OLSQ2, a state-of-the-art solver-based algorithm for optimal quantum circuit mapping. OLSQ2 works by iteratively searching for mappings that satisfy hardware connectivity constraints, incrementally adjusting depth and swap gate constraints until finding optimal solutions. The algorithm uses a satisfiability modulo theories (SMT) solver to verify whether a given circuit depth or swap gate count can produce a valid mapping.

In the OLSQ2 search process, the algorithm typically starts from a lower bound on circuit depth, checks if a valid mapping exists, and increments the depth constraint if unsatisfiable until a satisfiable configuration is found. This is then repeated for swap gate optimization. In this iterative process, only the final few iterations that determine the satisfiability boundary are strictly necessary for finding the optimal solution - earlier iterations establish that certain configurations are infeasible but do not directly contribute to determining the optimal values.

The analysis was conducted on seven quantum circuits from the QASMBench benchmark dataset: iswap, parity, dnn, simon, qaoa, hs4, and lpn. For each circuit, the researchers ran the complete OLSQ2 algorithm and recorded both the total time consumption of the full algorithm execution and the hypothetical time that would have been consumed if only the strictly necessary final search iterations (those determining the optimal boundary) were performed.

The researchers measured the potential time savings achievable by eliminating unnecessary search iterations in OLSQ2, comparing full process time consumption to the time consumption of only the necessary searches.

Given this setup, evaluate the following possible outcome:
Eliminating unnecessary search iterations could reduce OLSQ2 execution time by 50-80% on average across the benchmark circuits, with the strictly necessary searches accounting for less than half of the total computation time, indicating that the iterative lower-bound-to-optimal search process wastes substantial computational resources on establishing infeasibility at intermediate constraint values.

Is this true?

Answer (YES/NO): NO